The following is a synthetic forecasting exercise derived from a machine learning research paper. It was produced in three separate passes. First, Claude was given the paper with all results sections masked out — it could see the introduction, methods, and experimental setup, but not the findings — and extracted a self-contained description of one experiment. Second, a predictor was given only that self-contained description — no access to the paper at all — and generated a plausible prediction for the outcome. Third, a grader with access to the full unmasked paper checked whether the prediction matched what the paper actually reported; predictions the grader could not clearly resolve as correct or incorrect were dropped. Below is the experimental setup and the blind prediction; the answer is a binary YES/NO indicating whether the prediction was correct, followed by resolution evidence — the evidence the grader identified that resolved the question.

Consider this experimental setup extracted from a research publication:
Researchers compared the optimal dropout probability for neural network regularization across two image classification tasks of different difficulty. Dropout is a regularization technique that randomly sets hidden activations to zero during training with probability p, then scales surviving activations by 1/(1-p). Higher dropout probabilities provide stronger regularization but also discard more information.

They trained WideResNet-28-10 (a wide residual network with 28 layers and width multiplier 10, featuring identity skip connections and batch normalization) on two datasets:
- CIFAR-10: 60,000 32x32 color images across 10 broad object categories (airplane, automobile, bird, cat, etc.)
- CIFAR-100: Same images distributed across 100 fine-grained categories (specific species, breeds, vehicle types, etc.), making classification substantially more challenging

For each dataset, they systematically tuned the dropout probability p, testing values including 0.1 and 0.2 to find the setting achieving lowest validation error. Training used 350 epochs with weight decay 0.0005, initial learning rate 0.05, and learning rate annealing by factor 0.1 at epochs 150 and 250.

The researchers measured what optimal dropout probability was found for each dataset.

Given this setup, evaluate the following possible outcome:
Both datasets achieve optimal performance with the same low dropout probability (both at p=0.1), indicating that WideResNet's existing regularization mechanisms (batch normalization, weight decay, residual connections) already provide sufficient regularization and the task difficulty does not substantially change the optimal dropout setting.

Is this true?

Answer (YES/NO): NO